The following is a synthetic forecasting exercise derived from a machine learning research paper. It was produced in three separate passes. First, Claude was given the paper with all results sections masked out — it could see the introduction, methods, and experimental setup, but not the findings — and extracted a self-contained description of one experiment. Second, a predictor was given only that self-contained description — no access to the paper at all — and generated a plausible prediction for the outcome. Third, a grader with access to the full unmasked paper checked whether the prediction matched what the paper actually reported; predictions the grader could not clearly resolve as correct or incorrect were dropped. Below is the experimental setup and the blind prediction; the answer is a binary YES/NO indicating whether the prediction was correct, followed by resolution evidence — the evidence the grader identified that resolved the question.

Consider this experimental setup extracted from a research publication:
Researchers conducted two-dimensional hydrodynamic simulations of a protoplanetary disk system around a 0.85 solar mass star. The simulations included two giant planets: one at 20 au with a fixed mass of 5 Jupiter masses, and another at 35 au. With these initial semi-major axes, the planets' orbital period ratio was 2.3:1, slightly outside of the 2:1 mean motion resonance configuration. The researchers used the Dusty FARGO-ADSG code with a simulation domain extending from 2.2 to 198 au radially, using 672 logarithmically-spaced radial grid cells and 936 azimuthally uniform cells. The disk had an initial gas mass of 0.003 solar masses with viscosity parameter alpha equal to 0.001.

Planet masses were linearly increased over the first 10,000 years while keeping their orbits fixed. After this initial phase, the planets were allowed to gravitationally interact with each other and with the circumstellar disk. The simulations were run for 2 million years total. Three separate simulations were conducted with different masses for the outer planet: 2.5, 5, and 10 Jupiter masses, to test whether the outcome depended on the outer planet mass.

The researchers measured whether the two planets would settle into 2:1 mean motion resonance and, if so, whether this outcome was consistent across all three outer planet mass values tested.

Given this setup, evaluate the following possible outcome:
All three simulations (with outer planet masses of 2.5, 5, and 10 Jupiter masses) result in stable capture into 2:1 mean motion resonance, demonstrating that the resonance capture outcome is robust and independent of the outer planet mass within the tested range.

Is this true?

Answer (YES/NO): YES